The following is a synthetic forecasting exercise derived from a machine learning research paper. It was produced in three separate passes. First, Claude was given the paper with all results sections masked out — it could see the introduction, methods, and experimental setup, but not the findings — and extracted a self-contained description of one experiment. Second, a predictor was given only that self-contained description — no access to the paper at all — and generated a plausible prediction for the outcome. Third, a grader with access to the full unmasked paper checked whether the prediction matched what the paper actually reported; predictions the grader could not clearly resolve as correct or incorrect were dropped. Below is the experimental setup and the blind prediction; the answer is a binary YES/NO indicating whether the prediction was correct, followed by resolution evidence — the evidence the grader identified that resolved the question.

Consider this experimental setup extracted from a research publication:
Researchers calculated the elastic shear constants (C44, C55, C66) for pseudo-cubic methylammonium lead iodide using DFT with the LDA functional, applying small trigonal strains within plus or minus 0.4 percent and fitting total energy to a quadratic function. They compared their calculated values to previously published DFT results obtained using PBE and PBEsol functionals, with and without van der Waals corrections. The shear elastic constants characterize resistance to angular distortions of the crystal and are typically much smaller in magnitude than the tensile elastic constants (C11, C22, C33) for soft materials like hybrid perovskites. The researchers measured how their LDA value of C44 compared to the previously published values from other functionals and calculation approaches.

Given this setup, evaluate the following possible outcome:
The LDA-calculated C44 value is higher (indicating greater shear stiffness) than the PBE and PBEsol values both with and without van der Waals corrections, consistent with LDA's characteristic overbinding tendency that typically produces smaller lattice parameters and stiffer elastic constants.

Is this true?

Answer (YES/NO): NO